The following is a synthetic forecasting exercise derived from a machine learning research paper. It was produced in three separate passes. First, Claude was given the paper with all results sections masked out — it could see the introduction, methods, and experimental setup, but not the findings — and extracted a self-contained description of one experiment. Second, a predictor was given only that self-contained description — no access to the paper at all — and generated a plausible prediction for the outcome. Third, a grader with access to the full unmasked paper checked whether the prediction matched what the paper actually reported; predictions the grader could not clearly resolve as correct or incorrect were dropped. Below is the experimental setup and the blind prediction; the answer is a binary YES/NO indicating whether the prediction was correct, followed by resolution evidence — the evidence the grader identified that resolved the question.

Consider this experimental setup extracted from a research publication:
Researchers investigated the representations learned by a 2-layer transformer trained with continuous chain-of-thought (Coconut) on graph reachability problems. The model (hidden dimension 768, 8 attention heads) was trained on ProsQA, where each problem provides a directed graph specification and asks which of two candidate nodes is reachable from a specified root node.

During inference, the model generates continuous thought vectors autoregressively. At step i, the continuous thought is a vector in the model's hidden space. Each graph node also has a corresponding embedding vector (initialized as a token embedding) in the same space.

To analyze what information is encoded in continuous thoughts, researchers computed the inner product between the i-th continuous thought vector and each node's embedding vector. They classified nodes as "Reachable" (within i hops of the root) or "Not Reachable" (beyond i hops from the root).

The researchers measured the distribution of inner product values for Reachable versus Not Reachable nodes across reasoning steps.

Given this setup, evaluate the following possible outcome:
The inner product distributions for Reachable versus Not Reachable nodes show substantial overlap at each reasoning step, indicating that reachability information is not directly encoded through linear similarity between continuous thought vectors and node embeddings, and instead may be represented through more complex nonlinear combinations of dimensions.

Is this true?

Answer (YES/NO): NO